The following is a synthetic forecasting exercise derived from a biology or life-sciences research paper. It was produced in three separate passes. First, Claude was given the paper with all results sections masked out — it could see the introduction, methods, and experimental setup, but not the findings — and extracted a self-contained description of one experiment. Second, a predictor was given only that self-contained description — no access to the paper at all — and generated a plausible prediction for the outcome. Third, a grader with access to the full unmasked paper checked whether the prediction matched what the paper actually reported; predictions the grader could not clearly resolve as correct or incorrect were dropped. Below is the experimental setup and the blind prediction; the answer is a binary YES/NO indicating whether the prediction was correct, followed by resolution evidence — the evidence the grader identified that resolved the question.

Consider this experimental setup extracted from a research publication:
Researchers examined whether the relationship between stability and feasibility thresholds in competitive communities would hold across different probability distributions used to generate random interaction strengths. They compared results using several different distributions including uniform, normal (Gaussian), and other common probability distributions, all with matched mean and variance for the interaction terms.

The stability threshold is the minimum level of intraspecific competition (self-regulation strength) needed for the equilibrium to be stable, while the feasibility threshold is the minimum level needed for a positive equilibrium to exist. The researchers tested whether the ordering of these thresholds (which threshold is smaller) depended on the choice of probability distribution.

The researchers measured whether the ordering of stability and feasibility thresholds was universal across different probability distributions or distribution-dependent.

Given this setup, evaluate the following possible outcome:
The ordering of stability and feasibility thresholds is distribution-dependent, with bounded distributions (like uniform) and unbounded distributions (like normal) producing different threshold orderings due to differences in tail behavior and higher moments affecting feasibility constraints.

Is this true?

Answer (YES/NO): NO